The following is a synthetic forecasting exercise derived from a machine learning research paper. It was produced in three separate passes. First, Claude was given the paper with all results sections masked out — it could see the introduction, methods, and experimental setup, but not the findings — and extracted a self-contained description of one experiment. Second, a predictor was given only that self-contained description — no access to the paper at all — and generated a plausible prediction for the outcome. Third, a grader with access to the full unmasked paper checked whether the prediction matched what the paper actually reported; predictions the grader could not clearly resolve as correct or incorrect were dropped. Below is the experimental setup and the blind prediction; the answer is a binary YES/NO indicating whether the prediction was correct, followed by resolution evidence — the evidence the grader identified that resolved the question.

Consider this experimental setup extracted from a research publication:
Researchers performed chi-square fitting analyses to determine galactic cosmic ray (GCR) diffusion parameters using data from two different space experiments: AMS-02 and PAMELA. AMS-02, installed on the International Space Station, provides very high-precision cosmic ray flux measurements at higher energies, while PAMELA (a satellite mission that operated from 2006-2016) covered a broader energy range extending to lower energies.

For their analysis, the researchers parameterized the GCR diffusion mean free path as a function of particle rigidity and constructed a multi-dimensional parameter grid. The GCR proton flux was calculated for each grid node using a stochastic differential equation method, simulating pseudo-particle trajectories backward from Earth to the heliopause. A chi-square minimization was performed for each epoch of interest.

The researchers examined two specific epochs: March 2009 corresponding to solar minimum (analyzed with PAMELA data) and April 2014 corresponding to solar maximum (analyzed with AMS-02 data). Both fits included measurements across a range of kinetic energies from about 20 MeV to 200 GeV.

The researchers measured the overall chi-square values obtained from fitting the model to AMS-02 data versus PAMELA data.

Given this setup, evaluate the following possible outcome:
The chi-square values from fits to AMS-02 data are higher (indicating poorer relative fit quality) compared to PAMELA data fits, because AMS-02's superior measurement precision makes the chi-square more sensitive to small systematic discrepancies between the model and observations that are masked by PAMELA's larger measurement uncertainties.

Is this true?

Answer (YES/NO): YES